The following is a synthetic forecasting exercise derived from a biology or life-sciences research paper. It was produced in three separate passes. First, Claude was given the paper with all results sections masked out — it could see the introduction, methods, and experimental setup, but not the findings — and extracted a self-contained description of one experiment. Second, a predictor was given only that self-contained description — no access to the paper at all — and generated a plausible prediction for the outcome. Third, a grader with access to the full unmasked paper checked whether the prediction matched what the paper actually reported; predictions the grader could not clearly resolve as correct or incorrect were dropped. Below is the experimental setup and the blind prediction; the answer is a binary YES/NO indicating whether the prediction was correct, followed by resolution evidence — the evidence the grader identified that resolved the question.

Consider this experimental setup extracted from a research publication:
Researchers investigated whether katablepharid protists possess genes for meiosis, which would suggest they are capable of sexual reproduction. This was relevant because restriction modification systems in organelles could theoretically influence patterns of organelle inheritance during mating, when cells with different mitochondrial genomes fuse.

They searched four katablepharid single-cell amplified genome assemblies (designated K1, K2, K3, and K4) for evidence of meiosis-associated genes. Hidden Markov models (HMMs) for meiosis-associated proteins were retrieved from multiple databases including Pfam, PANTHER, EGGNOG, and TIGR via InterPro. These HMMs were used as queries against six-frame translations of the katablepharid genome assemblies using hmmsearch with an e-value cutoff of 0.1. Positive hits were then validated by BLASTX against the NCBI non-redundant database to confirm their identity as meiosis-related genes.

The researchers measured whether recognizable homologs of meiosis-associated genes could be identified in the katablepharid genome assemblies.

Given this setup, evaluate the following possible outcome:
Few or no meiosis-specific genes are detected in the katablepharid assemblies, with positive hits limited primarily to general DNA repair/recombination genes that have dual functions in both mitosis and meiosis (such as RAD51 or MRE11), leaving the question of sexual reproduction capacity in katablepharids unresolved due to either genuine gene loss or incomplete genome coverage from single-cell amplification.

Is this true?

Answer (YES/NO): NO